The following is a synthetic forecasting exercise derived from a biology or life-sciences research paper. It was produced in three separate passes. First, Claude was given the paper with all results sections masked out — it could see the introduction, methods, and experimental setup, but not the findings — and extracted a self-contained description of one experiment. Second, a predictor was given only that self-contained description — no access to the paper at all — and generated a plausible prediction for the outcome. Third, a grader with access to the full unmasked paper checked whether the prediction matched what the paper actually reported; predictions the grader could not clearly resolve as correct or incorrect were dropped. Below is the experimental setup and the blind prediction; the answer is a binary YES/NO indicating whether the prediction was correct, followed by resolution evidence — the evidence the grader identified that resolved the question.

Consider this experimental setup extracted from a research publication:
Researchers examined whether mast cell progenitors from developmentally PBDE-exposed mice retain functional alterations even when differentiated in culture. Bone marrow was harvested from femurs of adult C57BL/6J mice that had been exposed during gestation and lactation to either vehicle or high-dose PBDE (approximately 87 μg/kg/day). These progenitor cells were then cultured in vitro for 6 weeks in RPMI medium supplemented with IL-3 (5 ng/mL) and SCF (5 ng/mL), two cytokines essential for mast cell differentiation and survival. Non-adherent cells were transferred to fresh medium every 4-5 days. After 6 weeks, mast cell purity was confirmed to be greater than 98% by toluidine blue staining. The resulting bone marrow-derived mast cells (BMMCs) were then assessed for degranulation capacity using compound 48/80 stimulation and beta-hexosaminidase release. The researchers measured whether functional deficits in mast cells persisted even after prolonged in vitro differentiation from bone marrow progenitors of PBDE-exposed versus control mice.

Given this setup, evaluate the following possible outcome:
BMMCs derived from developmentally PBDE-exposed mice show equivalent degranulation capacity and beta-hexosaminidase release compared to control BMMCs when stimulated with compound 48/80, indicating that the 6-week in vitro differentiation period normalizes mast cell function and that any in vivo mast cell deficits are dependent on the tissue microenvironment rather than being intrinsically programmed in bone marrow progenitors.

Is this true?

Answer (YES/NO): NO